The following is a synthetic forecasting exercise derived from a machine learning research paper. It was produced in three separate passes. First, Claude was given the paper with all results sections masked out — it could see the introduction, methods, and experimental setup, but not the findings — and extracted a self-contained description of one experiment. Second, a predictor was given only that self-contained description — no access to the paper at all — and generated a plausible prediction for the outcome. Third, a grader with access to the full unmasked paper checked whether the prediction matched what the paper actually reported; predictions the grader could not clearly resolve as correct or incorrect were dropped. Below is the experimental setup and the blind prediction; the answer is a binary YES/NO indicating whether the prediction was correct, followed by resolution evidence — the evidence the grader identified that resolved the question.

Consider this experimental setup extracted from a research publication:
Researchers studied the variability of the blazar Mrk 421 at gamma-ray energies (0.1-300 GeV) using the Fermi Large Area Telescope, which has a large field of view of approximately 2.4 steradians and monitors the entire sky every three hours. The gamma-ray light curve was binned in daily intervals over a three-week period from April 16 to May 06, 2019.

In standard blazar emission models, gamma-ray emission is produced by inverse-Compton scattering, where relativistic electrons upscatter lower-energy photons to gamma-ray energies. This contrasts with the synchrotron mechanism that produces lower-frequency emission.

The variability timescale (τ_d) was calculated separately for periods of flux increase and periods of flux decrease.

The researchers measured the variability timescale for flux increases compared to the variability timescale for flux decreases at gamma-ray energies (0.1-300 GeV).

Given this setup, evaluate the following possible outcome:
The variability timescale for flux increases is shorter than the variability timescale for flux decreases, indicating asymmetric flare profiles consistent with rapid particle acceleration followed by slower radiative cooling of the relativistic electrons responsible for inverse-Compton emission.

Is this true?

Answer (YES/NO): NO